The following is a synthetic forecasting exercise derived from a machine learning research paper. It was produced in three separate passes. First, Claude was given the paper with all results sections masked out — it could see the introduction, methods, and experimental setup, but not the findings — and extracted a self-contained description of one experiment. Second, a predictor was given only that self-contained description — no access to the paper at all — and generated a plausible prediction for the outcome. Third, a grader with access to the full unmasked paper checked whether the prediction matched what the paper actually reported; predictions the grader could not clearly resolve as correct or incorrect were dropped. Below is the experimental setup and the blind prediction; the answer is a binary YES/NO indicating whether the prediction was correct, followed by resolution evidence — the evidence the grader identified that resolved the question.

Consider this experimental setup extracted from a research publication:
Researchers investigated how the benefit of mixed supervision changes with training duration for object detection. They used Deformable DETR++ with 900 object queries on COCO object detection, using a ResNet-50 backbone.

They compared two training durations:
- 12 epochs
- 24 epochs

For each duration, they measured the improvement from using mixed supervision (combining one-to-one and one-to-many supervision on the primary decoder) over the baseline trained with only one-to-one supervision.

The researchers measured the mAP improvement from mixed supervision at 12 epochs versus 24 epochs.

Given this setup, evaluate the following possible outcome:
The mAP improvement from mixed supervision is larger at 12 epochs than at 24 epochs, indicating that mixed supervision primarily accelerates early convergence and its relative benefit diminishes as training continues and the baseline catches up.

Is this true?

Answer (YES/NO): YES